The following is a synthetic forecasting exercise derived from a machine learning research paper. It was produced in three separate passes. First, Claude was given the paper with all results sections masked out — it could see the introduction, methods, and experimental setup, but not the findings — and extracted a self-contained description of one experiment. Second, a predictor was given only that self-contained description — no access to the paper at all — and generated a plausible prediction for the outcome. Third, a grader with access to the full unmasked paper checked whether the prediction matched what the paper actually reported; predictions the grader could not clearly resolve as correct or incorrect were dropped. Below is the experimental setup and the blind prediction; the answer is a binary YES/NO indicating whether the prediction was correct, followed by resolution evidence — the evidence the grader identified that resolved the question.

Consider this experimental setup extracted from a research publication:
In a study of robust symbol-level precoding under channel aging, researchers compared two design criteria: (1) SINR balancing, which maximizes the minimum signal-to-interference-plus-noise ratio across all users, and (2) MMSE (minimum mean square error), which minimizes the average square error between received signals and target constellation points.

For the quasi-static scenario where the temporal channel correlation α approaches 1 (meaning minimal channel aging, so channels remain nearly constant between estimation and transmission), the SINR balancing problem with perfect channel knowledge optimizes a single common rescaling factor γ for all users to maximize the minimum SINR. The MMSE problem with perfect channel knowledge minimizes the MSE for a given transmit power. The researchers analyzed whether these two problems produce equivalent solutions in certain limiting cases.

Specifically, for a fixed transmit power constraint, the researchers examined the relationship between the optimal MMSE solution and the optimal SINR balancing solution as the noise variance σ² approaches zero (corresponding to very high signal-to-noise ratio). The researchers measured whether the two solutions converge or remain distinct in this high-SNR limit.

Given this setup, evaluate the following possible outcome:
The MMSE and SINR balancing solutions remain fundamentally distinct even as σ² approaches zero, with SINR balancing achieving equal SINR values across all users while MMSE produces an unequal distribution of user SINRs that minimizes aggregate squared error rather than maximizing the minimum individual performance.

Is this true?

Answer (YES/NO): NO